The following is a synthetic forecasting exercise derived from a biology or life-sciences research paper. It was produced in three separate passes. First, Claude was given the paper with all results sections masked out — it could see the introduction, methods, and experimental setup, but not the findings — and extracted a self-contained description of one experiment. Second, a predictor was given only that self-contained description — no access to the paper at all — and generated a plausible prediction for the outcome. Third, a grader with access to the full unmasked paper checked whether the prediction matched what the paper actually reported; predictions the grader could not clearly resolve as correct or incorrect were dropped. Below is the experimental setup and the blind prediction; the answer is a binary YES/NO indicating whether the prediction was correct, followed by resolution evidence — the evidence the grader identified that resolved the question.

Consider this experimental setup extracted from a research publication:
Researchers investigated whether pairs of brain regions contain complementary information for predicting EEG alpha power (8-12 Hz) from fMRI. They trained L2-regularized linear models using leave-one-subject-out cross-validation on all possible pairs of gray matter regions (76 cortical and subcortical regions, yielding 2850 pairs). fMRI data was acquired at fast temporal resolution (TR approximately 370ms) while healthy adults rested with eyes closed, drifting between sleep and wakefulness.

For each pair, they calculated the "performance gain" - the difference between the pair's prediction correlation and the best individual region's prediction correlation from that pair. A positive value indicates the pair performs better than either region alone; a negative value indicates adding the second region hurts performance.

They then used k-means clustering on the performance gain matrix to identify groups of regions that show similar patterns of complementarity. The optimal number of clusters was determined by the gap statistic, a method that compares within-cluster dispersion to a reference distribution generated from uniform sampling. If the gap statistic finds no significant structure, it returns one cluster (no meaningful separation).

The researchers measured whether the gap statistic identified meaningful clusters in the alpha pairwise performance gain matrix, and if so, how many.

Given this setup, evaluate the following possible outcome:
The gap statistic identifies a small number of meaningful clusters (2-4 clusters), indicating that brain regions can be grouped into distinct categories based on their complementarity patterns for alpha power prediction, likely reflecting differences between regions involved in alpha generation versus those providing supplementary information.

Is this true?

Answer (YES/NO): YES